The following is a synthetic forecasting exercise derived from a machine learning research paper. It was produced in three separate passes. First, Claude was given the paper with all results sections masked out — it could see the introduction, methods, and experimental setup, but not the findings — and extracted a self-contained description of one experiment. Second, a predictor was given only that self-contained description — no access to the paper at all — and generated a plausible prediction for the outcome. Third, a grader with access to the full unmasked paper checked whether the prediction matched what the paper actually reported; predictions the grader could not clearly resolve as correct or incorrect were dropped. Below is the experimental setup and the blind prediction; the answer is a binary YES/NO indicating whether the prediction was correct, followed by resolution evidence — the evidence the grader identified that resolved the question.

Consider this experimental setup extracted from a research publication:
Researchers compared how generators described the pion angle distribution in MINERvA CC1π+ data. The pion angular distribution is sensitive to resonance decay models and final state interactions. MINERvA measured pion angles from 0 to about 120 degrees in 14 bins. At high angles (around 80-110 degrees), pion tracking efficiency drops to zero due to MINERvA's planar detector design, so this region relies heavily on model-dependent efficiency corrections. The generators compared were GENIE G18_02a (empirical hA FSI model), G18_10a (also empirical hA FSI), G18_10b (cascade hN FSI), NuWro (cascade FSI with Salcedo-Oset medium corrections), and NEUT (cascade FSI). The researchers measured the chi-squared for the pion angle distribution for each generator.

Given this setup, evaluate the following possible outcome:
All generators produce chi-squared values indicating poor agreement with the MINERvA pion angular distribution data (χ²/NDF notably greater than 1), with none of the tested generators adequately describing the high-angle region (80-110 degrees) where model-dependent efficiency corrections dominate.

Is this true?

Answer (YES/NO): NO